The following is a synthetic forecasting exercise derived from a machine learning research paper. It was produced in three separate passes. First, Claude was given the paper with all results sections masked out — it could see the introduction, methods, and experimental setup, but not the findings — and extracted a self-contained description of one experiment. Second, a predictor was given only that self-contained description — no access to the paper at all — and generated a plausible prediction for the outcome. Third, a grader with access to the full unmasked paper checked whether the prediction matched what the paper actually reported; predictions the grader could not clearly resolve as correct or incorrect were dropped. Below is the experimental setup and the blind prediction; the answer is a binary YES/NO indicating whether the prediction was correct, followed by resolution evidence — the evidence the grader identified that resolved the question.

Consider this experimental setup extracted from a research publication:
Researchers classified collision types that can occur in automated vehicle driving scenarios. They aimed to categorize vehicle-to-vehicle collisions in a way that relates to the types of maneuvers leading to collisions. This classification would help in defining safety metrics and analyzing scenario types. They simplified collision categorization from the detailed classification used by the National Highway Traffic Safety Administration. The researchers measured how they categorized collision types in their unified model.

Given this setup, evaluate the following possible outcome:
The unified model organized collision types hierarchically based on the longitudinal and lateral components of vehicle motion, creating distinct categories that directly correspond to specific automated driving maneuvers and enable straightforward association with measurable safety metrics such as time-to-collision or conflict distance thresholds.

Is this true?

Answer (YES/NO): NO